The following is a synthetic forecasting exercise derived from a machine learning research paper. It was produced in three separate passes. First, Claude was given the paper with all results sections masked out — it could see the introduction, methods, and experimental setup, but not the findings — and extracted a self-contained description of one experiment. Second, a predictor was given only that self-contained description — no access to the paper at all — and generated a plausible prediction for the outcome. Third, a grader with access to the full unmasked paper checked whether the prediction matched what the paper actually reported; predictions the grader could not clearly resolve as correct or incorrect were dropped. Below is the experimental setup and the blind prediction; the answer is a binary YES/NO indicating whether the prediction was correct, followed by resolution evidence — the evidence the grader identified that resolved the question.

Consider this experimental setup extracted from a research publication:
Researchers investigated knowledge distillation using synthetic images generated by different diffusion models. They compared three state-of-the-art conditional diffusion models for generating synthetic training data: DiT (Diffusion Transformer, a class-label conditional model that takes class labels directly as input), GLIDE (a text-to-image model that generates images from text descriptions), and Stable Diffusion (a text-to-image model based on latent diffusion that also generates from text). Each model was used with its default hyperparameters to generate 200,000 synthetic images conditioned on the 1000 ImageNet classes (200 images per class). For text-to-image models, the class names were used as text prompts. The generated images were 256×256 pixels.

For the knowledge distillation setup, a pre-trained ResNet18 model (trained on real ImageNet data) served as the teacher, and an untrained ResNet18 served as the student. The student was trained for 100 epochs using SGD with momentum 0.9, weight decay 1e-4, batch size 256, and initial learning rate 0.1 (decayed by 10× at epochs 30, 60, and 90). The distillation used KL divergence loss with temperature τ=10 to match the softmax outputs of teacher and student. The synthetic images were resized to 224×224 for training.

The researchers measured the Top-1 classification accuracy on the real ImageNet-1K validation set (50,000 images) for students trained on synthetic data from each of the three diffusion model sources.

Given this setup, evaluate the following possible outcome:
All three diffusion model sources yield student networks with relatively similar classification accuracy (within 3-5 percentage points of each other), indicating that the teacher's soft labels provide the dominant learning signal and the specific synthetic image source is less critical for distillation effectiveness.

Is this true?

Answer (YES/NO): NO